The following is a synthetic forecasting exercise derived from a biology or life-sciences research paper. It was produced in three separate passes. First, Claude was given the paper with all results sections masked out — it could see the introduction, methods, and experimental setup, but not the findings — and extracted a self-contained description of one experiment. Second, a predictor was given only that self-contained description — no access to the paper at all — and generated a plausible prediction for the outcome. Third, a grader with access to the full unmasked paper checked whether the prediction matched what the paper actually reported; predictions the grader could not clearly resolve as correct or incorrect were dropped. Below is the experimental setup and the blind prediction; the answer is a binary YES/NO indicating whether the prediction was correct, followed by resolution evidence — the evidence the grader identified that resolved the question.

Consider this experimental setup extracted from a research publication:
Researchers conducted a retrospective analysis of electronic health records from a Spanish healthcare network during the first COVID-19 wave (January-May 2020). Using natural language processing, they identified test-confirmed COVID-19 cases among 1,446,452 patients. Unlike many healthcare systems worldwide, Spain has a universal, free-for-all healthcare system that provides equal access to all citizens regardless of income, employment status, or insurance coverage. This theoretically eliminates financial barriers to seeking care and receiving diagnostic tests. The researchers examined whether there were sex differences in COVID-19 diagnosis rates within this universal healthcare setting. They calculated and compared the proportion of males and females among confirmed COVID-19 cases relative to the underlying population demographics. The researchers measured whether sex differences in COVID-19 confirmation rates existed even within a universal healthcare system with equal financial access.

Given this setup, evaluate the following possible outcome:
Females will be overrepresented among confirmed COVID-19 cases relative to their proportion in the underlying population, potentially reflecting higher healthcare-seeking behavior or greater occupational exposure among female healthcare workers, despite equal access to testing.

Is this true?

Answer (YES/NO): NO